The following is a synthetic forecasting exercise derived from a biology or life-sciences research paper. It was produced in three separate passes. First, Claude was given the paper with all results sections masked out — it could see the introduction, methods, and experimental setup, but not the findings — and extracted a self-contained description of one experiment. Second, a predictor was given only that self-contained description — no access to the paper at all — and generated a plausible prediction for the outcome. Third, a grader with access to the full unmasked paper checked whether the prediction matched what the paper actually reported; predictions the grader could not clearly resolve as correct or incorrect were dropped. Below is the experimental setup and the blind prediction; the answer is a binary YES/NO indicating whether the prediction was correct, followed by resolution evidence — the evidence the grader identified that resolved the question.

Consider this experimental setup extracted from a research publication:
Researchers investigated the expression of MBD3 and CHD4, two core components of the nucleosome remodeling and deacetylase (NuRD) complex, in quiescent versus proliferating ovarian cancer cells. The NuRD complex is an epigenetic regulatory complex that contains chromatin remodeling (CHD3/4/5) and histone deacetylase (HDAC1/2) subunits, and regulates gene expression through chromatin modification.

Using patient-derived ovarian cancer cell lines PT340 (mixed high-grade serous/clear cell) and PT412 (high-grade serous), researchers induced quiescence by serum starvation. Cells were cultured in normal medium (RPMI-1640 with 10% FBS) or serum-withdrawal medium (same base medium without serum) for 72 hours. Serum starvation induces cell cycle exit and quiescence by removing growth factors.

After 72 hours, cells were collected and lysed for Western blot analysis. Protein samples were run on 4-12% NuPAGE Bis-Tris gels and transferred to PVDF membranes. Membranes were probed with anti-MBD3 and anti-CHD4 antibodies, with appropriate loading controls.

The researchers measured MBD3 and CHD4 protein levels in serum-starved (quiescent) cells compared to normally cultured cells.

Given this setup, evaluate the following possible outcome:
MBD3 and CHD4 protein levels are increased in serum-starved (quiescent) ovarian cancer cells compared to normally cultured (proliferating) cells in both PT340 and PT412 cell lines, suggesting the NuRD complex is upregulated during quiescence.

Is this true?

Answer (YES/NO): NO